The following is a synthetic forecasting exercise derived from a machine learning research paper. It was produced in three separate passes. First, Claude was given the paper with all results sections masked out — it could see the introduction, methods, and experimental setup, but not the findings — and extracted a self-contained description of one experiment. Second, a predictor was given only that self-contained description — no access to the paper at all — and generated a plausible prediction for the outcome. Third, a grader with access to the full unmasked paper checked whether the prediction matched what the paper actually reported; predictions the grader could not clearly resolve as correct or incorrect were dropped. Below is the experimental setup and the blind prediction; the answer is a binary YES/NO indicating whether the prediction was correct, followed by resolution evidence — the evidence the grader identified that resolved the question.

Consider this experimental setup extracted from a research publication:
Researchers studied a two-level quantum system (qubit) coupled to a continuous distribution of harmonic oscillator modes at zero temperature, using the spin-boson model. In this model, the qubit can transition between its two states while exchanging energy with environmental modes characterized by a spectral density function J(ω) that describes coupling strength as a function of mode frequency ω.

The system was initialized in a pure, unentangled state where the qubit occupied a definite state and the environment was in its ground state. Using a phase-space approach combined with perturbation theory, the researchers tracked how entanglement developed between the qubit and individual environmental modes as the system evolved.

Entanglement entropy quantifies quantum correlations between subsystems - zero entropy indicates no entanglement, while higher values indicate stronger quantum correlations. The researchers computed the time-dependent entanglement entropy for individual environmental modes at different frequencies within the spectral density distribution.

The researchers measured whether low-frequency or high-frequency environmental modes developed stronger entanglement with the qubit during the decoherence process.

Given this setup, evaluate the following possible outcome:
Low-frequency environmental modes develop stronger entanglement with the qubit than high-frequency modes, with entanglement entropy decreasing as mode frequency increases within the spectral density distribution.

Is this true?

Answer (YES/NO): YES